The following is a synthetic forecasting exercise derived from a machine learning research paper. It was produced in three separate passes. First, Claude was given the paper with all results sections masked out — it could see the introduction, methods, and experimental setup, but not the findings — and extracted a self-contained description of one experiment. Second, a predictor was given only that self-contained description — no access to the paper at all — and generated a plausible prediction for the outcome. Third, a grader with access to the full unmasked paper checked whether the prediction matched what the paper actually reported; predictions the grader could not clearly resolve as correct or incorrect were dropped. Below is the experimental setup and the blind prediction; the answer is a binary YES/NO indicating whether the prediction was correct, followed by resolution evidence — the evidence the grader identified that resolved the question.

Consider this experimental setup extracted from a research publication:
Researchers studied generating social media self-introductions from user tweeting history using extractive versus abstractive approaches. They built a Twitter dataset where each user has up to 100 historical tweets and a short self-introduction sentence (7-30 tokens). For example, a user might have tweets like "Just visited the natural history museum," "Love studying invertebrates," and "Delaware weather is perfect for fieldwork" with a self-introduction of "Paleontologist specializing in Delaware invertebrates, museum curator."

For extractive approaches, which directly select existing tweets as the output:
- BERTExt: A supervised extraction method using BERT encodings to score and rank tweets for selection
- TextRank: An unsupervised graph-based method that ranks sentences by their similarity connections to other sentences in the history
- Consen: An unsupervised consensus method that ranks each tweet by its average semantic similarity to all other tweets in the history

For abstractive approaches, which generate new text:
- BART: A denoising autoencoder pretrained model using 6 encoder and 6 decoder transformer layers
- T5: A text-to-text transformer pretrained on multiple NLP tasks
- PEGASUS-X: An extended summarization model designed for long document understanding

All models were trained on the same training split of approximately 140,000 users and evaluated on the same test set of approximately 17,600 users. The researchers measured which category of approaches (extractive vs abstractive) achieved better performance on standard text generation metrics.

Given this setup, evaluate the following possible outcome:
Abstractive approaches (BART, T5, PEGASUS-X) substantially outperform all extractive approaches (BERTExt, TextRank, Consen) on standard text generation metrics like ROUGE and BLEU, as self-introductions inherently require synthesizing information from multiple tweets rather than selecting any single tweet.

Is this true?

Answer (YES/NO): YES